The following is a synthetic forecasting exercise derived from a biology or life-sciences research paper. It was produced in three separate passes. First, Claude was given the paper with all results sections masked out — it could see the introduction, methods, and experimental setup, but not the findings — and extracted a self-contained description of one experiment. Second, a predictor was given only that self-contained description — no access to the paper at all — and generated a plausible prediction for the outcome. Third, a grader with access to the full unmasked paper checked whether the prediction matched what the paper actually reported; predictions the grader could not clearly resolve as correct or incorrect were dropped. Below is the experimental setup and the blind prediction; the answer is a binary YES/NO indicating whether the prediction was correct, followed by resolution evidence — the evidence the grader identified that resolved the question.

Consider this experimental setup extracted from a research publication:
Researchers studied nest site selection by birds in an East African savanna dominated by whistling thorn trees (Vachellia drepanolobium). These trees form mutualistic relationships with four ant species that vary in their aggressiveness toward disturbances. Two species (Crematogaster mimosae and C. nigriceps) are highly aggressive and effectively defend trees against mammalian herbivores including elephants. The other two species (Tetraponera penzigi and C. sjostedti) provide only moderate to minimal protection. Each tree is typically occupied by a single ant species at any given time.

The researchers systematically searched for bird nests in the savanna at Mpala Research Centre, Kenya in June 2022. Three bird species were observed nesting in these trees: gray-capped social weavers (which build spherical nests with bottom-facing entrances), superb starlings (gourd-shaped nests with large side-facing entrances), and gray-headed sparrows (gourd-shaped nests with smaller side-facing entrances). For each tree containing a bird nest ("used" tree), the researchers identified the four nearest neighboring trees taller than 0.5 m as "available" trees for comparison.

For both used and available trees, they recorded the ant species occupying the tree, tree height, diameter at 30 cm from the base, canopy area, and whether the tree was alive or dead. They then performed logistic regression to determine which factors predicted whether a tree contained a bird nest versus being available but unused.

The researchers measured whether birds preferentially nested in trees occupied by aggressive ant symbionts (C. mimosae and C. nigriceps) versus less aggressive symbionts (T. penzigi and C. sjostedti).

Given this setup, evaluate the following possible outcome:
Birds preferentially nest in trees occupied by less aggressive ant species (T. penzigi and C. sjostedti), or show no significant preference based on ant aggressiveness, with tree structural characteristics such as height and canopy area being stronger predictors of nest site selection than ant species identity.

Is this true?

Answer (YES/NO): NO